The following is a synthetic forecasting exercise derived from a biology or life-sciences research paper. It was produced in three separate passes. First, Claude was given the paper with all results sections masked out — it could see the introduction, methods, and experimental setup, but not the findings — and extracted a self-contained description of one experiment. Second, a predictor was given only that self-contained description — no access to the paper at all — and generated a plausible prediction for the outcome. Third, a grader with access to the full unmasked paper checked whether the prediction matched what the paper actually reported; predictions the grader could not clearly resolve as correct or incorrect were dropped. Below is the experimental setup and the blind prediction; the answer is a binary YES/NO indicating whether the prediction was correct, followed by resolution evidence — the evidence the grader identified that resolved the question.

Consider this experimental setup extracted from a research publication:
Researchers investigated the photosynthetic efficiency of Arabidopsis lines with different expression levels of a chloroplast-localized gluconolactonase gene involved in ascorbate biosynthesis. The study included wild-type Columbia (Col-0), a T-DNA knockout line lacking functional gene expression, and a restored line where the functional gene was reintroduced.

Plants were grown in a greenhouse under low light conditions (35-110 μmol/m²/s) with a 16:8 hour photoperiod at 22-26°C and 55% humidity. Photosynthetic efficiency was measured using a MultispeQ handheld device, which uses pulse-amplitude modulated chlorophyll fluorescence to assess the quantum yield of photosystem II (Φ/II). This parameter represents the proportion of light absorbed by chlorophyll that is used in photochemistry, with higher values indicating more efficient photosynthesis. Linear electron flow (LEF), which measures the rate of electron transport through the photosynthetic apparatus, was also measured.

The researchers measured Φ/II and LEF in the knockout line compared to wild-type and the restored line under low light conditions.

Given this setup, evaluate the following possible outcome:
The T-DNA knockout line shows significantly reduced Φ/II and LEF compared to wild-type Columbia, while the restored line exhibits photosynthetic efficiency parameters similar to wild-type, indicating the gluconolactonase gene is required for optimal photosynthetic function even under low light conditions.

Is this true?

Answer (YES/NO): YES